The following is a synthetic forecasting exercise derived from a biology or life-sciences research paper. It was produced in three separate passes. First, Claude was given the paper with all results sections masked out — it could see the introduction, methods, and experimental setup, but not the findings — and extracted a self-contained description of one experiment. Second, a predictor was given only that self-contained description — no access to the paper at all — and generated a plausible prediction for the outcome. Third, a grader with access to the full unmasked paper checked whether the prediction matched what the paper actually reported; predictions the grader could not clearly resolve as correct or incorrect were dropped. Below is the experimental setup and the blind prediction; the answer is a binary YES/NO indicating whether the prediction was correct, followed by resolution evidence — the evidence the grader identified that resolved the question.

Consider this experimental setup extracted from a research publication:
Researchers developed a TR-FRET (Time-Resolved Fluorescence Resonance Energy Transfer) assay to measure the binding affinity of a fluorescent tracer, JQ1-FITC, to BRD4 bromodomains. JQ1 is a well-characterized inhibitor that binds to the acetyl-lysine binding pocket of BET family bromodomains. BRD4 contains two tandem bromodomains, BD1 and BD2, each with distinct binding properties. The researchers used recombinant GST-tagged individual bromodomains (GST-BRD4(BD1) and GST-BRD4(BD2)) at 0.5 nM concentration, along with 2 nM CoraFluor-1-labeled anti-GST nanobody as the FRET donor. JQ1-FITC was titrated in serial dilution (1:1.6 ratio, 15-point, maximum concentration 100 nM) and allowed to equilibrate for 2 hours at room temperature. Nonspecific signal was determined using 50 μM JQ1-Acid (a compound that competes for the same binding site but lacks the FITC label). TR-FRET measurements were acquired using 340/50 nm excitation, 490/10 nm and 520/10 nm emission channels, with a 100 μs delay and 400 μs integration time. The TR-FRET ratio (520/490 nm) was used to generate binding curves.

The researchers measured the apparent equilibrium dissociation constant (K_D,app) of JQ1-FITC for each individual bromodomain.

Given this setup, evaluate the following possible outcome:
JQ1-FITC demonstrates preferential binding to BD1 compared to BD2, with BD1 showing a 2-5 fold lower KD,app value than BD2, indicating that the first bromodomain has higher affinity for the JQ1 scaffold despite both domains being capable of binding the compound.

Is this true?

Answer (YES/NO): NO